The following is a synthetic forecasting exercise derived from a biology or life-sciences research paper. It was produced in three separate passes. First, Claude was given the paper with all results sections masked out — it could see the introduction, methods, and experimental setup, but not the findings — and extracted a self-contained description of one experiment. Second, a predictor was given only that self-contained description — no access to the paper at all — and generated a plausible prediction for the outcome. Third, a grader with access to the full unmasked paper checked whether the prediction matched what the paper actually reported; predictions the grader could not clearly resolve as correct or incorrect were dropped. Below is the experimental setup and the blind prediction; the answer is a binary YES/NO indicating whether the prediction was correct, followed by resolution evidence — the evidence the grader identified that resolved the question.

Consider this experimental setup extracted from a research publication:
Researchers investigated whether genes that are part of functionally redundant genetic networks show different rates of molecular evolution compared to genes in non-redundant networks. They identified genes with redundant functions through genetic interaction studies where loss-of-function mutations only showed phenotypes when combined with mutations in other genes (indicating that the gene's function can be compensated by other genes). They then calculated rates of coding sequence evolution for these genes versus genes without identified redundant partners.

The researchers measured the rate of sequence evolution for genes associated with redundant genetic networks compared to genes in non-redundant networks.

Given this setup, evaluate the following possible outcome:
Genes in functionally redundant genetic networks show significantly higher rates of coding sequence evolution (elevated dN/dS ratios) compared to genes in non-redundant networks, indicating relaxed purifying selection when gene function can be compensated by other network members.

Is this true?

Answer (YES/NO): YES